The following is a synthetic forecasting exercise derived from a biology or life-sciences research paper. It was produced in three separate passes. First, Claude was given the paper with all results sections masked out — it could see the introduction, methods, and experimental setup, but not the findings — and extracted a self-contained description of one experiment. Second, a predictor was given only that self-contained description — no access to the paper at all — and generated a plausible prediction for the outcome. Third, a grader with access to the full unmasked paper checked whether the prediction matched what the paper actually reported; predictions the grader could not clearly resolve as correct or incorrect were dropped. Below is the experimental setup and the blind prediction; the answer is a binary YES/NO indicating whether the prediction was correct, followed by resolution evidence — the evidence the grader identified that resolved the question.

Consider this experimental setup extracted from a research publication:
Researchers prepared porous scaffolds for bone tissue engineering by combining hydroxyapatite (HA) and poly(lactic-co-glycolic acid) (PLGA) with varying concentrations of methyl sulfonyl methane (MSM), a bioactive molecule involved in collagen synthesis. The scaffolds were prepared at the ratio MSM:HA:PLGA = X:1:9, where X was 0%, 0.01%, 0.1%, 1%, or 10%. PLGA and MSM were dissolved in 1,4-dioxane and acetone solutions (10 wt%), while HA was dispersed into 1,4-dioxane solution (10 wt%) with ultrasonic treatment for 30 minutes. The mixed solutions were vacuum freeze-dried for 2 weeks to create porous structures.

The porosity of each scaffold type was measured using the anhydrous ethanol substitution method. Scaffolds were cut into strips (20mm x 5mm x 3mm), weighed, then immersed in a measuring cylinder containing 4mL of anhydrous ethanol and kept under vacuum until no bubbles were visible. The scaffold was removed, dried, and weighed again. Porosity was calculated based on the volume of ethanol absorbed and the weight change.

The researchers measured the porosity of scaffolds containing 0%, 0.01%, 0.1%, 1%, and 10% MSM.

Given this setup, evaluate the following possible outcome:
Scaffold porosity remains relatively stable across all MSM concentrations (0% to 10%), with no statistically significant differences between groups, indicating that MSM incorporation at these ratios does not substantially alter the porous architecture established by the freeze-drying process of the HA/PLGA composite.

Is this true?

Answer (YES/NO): YES